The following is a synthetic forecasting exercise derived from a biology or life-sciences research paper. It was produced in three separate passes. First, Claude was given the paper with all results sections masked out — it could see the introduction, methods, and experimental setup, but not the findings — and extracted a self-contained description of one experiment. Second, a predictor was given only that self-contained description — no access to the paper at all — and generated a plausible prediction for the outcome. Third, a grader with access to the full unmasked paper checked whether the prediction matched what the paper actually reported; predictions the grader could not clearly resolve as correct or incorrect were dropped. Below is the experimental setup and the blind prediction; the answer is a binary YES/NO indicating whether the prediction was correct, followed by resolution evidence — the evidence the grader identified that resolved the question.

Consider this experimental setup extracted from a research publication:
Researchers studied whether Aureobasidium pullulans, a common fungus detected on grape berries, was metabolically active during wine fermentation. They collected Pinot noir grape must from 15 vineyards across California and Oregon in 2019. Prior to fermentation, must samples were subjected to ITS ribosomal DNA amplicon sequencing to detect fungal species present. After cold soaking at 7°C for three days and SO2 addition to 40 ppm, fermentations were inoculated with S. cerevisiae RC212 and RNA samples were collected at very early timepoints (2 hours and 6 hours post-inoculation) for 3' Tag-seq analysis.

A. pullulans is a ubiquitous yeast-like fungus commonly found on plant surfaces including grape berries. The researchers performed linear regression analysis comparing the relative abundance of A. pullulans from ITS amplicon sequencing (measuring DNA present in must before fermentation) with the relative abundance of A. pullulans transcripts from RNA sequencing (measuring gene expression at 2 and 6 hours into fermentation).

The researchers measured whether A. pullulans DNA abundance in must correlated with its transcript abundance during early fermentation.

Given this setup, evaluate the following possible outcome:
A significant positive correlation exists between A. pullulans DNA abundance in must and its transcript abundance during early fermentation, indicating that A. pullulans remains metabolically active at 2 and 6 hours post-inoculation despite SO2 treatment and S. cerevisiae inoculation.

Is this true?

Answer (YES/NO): NO